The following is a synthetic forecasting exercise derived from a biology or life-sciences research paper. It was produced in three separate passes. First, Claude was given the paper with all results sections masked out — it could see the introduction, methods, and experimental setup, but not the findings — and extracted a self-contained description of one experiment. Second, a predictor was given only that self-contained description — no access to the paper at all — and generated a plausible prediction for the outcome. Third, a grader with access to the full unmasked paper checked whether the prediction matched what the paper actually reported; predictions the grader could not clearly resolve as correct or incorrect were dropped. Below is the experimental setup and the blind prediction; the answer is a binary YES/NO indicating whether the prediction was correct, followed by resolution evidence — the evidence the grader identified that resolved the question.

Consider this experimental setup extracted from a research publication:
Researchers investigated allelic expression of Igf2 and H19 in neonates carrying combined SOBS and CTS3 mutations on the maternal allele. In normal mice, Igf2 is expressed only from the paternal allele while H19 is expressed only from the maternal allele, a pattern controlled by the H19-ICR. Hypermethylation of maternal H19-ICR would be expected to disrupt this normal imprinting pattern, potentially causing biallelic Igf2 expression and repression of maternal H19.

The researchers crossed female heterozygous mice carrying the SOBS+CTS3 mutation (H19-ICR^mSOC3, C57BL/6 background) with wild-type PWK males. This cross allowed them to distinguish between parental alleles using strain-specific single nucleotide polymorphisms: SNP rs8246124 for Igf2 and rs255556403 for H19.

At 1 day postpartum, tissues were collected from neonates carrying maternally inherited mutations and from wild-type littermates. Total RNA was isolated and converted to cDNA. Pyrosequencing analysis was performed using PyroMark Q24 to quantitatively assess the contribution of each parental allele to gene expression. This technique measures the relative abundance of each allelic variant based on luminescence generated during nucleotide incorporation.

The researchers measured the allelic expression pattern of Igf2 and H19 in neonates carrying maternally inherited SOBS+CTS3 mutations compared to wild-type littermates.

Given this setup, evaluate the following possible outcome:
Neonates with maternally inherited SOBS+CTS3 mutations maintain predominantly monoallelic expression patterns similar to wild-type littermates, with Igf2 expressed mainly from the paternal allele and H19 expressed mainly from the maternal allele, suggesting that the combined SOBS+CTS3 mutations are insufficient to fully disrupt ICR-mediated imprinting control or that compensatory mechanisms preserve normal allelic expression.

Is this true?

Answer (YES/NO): NO